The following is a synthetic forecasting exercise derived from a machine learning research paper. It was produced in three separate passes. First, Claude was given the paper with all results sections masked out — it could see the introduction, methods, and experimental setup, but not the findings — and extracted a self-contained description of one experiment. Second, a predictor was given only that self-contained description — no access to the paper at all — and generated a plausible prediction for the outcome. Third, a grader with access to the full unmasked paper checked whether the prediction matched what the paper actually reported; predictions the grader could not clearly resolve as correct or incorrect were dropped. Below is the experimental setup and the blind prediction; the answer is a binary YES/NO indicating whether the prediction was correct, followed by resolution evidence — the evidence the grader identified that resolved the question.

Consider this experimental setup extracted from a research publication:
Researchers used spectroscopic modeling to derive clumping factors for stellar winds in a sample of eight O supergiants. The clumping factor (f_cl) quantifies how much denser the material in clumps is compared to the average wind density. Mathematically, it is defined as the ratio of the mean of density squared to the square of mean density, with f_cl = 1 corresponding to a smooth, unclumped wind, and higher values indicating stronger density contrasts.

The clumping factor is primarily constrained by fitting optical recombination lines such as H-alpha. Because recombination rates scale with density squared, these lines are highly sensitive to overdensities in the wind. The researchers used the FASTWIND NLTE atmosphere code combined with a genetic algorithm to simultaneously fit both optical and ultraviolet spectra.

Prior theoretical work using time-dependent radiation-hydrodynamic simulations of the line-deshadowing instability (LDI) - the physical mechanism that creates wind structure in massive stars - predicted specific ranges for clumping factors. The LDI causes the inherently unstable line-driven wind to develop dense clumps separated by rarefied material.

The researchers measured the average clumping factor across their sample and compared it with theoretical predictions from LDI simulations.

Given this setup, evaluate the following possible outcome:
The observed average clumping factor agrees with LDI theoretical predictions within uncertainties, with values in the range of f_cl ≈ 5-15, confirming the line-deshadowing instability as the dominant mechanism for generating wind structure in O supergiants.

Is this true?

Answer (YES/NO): NO